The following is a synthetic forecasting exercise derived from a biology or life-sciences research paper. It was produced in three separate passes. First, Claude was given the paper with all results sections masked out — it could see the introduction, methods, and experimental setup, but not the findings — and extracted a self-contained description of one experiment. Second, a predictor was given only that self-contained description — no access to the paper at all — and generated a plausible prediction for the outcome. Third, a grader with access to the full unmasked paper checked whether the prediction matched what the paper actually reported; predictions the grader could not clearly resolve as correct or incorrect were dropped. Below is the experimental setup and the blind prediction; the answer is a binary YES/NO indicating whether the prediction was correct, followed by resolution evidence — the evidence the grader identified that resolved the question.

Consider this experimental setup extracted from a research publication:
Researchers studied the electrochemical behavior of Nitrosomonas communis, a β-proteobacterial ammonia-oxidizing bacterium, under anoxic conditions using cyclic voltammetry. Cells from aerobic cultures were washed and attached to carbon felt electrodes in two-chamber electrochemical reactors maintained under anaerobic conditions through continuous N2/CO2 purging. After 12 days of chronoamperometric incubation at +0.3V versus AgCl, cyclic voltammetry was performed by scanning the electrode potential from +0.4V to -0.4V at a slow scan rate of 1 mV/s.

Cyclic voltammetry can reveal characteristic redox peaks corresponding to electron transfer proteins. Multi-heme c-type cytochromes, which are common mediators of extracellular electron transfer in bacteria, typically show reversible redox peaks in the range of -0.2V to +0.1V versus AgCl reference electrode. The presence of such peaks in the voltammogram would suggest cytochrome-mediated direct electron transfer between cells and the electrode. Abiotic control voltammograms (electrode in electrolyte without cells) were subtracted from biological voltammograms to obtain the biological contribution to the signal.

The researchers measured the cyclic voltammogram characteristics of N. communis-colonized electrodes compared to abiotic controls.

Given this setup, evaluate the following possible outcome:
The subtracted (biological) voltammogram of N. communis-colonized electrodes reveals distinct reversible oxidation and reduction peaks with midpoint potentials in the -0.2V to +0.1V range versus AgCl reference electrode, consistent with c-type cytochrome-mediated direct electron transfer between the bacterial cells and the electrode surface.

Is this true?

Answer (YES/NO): NO